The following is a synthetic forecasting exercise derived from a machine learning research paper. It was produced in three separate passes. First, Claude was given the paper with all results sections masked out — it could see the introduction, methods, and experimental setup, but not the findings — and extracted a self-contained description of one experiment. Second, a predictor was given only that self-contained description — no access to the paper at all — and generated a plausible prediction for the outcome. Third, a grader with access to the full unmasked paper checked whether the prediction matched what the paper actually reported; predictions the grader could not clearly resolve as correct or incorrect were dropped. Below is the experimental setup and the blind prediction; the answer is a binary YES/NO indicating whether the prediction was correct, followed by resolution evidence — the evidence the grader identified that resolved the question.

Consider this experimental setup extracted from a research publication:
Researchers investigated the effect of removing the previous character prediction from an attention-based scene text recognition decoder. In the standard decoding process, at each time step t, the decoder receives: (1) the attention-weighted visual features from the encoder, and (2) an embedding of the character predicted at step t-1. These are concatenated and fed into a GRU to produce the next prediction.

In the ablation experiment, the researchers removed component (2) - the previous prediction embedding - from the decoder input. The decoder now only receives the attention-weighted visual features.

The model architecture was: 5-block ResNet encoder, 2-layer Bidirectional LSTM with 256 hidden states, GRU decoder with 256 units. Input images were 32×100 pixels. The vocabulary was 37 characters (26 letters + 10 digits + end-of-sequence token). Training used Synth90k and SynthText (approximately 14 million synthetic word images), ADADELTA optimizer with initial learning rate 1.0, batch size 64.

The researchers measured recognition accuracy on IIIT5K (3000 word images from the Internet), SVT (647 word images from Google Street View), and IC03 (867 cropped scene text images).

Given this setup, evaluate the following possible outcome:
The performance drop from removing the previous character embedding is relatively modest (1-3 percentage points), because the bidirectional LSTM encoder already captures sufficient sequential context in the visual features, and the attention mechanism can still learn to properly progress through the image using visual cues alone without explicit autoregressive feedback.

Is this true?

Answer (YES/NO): NO